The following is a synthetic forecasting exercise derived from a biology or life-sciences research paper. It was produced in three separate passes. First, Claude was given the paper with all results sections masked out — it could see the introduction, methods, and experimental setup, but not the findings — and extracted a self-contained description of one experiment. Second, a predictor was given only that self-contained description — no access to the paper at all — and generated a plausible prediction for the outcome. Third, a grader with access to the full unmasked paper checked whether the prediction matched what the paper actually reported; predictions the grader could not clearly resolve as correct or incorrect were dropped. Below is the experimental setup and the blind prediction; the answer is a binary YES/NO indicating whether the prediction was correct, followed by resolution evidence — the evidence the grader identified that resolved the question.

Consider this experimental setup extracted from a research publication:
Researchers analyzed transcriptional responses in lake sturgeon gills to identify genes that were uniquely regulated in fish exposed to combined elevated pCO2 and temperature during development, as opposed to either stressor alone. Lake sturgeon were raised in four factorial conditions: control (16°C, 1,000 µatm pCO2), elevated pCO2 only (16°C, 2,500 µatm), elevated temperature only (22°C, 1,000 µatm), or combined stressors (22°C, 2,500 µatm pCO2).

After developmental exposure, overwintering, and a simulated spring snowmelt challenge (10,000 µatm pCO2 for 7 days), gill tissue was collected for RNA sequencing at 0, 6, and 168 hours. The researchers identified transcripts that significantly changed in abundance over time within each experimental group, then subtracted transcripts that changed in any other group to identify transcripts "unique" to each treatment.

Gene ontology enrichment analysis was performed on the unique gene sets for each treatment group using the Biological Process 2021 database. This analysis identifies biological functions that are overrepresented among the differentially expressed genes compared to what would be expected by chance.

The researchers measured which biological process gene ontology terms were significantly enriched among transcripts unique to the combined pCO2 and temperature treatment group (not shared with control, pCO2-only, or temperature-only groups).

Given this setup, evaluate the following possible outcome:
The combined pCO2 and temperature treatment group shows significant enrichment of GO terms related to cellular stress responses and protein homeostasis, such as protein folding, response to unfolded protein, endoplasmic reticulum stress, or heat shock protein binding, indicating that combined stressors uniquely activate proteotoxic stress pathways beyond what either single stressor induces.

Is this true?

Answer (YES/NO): NO